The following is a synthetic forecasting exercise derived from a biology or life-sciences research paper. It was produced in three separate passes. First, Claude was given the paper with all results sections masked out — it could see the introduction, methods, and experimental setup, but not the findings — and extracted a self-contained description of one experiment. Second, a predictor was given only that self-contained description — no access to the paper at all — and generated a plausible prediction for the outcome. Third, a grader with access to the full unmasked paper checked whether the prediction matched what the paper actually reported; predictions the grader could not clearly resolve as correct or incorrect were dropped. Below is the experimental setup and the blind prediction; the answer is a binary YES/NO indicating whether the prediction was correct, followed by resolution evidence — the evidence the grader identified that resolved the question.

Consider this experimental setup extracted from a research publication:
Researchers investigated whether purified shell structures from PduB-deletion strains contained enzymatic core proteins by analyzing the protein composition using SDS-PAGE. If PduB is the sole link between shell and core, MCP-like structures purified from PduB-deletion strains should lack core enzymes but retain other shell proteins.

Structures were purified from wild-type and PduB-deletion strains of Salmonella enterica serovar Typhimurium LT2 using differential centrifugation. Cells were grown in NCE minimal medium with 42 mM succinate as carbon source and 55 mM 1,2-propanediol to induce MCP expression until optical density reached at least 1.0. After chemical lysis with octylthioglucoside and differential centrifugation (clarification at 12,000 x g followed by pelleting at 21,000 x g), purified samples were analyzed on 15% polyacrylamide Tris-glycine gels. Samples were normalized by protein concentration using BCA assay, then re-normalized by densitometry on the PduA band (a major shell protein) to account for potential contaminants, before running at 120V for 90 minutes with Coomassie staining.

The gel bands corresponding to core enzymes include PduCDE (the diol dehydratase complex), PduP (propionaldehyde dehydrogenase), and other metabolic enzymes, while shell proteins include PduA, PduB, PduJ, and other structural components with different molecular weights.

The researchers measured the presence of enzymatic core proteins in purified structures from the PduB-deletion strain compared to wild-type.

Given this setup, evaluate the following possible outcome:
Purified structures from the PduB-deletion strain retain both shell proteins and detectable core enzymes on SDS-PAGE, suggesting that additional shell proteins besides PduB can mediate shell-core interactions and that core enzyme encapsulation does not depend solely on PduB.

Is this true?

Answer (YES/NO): NO